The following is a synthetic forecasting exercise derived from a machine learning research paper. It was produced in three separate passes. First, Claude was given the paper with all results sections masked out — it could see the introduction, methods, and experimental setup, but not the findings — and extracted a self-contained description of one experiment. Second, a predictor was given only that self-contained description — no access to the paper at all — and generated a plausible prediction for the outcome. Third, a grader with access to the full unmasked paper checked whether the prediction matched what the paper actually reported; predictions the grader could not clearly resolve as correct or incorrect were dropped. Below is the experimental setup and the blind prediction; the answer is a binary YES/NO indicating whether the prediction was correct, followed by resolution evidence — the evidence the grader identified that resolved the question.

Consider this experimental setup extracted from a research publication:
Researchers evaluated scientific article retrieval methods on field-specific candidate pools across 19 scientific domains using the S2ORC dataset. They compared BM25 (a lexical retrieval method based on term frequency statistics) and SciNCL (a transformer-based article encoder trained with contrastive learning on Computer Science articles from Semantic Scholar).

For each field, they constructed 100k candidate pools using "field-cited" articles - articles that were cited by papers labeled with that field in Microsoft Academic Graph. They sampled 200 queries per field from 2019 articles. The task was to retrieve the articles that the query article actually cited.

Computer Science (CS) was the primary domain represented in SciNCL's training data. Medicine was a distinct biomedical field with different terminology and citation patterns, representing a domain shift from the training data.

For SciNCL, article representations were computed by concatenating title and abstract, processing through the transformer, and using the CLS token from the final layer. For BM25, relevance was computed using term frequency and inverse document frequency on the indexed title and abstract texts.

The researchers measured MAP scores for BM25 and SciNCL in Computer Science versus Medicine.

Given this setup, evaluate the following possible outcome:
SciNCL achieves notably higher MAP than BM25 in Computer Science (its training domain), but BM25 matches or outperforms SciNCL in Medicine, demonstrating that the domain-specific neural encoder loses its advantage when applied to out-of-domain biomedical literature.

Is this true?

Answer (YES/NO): NO